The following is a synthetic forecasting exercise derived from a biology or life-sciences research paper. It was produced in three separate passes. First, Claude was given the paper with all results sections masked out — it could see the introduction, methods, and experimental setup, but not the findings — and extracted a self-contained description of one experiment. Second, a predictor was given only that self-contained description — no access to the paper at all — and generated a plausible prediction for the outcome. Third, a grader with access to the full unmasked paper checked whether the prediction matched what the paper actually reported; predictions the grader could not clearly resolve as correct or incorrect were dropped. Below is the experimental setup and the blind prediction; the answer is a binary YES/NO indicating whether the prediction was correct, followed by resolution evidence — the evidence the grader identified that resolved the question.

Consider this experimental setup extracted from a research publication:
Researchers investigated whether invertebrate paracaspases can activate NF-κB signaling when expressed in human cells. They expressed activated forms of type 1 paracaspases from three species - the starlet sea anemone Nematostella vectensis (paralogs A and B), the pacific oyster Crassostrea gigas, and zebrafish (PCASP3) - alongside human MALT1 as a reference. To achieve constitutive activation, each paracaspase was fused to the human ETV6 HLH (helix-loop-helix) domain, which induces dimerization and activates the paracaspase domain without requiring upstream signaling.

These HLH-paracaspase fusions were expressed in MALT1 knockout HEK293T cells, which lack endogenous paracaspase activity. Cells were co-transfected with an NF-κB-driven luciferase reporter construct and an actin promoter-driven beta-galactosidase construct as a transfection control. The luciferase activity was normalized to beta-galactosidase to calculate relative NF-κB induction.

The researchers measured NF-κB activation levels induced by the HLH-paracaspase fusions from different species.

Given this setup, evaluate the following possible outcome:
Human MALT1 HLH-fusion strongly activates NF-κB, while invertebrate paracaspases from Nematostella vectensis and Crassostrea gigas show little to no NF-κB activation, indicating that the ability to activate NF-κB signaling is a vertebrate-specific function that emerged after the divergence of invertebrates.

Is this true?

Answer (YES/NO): YES